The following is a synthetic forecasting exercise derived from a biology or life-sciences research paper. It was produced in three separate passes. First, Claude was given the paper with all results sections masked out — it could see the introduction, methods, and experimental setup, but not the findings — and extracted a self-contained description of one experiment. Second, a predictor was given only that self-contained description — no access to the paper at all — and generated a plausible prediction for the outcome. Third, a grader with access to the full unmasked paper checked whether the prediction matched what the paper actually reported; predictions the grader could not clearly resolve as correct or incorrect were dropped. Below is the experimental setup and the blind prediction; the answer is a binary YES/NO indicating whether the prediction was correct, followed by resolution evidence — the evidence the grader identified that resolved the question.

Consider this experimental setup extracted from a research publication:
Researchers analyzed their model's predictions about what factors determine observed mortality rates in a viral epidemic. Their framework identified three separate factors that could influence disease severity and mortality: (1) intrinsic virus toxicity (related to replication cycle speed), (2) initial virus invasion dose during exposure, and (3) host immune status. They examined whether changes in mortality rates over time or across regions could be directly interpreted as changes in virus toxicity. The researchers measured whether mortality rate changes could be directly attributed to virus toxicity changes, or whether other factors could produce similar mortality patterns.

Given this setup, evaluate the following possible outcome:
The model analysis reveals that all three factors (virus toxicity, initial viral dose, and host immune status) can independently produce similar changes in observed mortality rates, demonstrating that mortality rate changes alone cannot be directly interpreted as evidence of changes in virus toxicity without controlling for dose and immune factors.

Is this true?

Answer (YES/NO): YES